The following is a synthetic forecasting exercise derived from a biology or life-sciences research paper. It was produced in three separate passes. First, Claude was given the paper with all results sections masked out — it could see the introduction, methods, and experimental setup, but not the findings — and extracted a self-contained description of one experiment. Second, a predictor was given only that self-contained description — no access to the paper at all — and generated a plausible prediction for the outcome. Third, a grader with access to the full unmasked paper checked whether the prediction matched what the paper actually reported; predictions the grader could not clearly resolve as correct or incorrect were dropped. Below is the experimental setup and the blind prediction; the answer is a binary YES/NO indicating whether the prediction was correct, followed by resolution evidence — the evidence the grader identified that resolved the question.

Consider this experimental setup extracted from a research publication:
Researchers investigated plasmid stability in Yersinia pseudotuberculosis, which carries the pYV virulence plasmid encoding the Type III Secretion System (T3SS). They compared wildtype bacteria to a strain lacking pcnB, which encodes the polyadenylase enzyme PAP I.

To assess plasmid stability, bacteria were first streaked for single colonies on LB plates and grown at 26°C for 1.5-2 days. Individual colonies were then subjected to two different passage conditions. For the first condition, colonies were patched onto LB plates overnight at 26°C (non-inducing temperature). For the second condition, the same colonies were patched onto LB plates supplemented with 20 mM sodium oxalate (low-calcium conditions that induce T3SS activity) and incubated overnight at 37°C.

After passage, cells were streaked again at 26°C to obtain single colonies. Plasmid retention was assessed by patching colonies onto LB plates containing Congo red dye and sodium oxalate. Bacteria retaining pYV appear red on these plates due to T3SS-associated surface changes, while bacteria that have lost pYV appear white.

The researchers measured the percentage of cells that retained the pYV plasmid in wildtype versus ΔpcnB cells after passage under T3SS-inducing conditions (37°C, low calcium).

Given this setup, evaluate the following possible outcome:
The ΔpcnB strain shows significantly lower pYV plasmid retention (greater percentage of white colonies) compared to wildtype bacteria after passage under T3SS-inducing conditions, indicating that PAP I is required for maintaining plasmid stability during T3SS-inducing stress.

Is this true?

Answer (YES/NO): YES